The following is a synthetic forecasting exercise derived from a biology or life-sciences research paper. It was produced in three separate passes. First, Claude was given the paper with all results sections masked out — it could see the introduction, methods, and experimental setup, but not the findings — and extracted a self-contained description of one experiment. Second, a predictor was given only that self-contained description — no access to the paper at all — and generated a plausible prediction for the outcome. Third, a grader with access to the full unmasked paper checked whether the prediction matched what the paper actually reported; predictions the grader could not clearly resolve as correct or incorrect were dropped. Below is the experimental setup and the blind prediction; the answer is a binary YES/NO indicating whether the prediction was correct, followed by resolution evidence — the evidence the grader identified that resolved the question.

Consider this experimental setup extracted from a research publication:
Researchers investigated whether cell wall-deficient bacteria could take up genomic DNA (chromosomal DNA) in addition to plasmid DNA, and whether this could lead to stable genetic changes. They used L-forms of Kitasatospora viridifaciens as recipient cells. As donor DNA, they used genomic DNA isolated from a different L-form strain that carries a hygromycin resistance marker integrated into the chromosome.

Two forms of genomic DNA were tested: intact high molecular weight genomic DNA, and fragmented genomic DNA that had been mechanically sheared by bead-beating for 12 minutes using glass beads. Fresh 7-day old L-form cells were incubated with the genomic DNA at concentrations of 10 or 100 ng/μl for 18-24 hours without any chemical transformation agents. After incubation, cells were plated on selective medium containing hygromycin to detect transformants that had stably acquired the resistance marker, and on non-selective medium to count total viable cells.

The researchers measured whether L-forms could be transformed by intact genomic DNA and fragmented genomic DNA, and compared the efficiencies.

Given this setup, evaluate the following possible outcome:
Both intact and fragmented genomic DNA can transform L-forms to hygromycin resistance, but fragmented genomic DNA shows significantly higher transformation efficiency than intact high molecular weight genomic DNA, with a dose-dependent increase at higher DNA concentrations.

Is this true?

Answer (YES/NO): NO